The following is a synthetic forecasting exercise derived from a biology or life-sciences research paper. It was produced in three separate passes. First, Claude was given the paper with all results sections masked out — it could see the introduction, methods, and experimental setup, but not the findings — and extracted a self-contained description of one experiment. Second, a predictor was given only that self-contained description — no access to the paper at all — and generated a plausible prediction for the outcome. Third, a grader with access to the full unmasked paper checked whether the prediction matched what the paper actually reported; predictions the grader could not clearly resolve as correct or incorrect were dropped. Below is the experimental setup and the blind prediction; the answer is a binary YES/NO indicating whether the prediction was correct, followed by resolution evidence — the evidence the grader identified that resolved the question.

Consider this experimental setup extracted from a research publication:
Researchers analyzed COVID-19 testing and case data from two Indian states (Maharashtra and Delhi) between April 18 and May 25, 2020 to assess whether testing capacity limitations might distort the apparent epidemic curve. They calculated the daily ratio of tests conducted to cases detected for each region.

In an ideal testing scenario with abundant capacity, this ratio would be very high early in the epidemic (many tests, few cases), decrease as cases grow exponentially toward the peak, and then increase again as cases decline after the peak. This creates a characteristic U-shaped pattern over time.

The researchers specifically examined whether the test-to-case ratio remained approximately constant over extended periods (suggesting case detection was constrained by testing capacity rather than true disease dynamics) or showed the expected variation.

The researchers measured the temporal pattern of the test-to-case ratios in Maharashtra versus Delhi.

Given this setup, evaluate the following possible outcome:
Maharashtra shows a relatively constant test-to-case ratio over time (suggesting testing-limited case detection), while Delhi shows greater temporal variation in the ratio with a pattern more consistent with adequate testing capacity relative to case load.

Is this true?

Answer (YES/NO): YES